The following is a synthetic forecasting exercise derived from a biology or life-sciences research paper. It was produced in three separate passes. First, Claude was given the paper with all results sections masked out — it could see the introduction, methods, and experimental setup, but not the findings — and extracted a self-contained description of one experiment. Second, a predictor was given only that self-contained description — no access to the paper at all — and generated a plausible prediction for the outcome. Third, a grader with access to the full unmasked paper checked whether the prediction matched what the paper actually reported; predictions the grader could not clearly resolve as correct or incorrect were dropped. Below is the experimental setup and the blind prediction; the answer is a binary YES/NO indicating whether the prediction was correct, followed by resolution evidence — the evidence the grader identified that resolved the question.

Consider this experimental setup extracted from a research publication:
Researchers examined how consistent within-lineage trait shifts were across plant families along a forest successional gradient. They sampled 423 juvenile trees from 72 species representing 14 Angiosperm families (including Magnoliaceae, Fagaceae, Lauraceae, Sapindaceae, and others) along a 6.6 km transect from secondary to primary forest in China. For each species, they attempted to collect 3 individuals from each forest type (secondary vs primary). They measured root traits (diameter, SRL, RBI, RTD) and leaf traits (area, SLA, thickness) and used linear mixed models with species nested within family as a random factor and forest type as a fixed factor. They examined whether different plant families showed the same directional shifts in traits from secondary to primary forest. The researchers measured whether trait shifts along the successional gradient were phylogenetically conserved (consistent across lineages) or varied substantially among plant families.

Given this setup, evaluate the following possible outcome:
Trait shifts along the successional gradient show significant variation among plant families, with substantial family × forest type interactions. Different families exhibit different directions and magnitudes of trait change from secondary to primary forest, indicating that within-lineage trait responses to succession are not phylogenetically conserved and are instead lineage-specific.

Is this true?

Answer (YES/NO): NO